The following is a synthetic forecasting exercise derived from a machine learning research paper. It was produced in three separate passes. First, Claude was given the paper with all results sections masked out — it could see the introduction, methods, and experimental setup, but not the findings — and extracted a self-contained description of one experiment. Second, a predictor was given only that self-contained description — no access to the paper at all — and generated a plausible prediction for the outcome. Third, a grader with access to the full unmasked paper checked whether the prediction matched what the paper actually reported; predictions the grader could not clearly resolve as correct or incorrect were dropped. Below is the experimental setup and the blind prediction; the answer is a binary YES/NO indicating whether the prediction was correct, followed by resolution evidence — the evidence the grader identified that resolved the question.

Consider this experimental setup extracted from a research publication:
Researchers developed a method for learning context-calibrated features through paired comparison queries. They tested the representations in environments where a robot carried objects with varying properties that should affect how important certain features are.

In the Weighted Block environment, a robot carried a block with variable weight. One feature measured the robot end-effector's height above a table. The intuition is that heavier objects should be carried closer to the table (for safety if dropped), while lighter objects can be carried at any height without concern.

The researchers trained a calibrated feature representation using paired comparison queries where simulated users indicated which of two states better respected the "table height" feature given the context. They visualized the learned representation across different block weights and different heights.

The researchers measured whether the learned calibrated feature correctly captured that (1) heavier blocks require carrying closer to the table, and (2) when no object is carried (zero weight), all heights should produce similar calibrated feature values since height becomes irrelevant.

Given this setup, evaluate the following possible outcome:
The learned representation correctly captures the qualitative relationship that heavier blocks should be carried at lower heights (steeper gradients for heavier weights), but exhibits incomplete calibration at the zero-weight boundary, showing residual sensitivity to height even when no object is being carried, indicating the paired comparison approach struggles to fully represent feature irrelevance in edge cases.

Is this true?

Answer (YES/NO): NO